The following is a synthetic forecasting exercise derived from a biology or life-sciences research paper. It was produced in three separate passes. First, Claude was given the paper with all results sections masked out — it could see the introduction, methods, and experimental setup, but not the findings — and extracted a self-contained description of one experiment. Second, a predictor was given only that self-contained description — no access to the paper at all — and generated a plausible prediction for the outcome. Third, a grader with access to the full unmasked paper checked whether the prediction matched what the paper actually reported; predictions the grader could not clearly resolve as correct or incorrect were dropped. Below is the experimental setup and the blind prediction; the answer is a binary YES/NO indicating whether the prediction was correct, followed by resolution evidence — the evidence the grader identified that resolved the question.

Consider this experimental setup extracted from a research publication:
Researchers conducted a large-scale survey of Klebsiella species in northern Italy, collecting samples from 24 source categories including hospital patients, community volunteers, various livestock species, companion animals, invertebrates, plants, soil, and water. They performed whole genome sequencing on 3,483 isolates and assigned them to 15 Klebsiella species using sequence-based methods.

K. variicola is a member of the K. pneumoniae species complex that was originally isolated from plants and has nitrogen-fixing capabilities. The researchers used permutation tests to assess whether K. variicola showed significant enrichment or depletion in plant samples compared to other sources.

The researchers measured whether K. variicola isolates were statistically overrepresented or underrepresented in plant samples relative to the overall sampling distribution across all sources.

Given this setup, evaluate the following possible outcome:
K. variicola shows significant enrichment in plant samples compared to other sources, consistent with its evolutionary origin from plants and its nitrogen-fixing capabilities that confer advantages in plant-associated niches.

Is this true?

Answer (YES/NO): NO